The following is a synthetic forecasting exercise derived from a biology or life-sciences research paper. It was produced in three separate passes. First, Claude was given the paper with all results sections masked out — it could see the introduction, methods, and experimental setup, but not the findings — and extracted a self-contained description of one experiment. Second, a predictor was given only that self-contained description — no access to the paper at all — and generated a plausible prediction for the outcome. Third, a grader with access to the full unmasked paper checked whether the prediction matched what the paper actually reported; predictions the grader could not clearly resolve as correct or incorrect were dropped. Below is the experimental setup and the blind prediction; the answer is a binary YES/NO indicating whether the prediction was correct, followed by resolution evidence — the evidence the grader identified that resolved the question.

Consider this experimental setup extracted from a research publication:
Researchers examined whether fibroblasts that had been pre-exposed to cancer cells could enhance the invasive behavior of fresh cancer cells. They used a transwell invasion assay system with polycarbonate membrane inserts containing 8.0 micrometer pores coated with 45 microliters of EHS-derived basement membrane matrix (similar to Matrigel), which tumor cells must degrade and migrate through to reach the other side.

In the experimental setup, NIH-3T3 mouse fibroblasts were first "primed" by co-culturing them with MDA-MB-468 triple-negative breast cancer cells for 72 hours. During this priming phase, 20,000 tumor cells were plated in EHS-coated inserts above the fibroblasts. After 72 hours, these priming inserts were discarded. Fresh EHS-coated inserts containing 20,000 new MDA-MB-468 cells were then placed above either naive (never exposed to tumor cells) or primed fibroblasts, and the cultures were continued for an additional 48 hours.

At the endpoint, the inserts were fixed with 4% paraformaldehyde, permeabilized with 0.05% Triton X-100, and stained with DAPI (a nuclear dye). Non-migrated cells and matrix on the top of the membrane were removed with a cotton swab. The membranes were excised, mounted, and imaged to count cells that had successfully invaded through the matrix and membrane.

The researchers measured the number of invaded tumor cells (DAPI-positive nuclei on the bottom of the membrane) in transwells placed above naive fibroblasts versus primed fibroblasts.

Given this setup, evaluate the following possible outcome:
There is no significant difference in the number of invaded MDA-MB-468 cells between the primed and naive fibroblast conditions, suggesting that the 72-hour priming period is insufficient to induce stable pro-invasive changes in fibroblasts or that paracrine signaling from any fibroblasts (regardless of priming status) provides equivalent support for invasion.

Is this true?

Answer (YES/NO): NO